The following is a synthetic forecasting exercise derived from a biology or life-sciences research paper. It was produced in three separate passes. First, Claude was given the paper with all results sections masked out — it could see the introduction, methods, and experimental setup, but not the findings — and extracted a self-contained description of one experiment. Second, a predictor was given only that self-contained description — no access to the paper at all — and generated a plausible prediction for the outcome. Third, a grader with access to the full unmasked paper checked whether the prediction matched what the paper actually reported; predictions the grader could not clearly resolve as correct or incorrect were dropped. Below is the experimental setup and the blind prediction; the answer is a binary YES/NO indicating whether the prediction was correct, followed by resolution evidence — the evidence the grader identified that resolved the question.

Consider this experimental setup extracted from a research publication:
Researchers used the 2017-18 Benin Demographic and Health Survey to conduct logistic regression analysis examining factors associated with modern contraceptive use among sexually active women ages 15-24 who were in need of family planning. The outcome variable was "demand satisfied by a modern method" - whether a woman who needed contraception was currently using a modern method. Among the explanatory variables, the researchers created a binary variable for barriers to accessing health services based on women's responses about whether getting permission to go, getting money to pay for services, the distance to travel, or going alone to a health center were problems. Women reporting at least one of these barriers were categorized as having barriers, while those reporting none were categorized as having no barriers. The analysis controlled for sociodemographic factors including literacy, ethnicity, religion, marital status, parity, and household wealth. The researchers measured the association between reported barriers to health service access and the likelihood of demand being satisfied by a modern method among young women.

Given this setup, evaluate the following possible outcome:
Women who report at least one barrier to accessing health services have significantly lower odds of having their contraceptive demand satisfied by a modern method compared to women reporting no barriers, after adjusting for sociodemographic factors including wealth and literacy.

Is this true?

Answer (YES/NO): NO